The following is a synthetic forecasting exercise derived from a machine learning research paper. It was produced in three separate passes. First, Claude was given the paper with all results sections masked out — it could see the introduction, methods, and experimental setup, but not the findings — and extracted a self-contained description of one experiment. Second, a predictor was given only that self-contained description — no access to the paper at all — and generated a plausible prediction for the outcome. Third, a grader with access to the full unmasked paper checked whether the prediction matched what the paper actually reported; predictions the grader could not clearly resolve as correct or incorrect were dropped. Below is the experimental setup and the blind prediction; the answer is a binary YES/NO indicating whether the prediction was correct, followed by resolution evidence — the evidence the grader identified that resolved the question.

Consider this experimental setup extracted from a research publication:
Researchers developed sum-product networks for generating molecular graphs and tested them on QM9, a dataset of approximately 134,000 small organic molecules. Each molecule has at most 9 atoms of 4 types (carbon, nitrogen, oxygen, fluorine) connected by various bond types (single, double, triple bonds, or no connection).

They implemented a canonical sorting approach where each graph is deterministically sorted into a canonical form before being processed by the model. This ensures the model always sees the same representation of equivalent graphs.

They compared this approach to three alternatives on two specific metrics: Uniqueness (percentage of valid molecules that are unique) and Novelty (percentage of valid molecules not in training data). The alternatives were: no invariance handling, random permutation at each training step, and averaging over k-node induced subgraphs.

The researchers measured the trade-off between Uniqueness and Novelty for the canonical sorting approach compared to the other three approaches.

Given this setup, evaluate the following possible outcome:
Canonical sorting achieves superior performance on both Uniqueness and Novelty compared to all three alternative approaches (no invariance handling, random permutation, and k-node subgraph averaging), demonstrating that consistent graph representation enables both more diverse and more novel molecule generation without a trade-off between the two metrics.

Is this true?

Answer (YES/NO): NO